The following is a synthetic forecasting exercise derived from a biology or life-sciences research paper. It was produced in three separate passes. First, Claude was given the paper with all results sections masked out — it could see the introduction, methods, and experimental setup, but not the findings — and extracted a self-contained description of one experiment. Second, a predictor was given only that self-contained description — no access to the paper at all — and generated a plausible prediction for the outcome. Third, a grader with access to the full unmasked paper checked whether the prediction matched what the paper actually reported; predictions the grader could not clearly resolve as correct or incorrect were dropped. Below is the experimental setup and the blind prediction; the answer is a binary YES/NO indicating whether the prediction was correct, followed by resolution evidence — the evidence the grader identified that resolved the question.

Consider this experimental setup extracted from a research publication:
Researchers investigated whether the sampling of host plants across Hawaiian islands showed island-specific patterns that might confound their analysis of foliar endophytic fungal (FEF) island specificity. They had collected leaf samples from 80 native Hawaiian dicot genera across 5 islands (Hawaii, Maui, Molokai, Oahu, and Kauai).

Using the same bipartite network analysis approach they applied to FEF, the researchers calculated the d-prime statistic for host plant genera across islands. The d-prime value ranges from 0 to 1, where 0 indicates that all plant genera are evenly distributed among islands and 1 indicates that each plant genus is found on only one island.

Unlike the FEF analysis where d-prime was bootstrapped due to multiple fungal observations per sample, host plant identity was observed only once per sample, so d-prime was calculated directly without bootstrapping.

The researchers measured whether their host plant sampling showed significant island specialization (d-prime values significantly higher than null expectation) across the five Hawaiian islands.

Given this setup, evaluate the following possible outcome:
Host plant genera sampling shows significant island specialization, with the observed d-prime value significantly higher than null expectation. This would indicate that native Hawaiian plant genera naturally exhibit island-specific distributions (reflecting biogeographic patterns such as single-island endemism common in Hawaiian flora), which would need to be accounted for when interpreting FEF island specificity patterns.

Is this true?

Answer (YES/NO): YES